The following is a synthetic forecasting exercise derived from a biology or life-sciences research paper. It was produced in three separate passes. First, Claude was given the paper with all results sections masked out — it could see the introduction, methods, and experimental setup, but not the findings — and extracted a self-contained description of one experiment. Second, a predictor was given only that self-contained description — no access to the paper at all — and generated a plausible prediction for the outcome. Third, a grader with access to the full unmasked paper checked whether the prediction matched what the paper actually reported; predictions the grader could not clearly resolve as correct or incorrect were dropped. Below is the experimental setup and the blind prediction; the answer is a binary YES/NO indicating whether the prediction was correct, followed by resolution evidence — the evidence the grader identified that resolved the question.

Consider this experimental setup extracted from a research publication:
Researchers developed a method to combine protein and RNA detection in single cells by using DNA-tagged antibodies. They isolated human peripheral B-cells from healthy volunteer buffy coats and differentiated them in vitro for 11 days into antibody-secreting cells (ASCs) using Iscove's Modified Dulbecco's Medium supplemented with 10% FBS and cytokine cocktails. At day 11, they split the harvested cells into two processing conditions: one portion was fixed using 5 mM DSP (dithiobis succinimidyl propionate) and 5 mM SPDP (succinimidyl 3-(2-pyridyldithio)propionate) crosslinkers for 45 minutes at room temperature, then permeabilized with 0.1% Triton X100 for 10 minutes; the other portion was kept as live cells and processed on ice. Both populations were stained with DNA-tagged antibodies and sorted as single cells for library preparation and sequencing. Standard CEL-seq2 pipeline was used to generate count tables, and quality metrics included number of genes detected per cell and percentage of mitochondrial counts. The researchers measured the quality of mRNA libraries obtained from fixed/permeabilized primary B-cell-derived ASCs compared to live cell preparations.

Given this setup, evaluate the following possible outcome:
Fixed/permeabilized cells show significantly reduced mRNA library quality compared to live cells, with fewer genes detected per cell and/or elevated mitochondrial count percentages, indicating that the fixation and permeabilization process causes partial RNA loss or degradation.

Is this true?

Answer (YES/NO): YES